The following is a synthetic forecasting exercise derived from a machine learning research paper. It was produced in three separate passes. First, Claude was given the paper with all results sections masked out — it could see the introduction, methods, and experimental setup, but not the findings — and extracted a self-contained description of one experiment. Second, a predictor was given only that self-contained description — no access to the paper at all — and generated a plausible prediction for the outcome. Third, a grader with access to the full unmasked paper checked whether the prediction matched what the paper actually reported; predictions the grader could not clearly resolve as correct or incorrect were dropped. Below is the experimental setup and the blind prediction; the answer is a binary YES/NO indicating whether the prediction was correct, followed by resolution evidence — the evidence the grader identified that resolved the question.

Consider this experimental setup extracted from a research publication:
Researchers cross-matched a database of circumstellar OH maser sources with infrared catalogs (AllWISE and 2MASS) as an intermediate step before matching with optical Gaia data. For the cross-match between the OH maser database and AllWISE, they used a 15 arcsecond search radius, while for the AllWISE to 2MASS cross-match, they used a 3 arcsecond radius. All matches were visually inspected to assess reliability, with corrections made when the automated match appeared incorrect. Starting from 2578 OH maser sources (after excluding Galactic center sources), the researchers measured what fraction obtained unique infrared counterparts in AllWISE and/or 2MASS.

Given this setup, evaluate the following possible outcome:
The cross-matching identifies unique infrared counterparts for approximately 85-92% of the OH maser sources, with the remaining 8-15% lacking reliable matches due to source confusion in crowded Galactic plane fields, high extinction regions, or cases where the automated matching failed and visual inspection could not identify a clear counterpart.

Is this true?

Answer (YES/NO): NO